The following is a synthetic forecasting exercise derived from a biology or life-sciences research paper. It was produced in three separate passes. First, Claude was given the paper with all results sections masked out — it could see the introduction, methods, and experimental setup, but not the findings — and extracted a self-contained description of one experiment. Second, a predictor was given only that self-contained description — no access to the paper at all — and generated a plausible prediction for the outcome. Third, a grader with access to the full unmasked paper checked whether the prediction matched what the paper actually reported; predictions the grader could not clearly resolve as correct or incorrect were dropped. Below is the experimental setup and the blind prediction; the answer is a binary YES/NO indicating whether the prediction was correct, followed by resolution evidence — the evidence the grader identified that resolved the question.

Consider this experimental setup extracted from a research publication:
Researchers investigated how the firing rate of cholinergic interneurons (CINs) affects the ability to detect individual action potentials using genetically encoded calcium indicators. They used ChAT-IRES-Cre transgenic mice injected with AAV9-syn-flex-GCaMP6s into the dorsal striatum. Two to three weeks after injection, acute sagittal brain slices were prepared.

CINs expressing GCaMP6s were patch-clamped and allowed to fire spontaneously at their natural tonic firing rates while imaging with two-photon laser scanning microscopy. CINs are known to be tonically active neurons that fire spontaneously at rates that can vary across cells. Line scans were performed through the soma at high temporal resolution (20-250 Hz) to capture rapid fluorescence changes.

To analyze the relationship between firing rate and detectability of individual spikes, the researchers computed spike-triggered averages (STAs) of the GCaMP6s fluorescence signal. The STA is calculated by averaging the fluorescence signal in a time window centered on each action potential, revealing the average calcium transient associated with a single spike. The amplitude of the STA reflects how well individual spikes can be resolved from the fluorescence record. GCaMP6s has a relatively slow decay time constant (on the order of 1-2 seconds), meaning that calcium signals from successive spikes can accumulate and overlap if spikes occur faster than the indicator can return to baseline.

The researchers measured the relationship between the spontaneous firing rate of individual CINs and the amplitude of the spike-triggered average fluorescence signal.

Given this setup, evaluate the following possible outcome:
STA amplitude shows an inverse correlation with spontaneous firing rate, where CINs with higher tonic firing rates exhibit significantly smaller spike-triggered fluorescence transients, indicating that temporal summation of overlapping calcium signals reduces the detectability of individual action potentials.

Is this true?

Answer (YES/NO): YES